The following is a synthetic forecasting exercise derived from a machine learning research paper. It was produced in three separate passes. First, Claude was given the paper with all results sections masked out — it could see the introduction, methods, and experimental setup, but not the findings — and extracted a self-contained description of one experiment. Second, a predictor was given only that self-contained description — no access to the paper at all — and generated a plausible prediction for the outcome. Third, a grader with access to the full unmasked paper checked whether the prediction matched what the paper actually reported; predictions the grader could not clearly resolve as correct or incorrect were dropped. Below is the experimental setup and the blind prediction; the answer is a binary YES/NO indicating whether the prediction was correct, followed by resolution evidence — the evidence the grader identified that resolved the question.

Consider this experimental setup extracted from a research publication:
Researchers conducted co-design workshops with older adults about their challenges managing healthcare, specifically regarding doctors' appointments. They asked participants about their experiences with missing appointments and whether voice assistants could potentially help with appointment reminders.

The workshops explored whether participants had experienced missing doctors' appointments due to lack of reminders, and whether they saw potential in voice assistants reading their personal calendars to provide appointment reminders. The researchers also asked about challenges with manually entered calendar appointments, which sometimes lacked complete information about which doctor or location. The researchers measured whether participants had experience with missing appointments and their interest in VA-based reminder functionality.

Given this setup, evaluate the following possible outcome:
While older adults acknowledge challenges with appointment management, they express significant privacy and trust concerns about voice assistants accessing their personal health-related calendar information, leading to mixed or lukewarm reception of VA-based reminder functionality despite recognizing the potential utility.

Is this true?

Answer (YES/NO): NO